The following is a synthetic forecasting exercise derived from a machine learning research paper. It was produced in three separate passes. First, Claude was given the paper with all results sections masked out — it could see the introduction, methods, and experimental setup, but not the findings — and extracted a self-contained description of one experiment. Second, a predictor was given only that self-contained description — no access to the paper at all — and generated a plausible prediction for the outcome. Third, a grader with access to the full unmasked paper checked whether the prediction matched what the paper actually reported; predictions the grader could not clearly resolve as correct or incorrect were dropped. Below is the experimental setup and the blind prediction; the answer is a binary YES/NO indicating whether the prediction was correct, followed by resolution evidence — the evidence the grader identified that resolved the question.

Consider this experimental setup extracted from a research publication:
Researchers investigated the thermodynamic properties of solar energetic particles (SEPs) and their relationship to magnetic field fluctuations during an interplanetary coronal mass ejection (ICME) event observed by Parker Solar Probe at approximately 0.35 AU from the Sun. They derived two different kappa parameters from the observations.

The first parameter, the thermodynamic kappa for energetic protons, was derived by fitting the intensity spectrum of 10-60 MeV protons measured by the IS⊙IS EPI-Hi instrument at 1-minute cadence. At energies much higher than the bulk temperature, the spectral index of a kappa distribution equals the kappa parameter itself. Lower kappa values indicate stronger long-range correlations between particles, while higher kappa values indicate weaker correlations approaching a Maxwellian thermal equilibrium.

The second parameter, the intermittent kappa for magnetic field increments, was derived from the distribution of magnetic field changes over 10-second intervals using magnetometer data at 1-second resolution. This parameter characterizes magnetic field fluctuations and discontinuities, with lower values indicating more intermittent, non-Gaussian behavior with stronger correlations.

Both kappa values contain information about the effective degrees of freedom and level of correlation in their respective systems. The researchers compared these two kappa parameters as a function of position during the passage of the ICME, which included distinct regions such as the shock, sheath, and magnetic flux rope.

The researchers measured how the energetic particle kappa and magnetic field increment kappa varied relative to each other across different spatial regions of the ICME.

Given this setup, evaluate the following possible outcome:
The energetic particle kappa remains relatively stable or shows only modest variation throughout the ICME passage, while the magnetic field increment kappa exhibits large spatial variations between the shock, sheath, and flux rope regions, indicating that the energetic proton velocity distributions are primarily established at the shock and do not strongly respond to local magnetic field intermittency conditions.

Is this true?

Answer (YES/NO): NO